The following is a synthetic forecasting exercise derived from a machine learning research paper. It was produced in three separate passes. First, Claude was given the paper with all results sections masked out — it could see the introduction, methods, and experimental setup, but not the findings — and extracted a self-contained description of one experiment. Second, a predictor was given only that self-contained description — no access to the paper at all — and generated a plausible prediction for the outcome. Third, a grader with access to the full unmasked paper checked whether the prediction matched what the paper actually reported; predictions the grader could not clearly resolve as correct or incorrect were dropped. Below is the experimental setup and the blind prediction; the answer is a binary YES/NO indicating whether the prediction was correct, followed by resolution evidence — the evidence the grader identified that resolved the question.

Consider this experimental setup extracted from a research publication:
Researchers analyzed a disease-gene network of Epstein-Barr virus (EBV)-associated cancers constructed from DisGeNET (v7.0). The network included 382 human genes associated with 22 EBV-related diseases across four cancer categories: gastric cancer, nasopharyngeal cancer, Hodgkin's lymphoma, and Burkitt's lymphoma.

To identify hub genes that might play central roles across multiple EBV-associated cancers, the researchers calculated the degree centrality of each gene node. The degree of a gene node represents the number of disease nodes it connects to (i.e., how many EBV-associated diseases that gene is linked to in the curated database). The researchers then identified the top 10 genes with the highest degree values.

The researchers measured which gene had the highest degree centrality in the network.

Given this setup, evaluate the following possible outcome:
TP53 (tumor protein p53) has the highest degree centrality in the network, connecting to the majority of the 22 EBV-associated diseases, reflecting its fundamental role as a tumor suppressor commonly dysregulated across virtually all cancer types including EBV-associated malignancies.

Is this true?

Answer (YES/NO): NO